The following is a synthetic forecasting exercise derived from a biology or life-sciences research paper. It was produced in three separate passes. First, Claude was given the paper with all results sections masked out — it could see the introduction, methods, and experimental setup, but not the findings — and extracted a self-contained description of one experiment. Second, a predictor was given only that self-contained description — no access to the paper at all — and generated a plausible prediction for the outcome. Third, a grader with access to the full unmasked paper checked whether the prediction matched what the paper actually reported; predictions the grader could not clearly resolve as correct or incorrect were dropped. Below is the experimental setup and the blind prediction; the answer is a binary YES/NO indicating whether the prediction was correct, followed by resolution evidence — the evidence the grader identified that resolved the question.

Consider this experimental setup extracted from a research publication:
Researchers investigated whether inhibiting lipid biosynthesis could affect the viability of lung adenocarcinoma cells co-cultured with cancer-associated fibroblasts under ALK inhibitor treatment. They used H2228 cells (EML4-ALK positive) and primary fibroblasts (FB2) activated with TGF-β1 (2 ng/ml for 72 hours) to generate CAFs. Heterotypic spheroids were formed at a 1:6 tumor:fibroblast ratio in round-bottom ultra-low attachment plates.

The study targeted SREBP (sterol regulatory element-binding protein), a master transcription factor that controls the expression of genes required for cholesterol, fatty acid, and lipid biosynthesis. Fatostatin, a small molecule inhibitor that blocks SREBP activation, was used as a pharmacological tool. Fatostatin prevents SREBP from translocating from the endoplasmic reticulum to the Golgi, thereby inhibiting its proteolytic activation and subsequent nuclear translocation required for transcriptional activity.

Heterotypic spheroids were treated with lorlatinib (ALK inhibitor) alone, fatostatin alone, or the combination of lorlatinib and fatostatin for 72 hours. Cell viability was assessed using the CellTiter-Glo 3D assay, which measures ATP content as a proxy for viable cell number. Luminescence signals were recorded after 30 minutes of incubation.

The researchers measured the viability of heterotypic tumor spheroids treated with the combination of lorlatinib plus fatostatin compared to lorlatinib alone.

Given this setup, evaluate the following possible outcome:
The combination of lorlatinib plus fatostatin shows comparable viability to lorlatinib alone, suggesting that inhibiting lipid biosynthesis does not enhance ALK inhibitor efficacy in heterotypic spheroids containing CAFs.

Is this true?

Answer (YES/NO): NO